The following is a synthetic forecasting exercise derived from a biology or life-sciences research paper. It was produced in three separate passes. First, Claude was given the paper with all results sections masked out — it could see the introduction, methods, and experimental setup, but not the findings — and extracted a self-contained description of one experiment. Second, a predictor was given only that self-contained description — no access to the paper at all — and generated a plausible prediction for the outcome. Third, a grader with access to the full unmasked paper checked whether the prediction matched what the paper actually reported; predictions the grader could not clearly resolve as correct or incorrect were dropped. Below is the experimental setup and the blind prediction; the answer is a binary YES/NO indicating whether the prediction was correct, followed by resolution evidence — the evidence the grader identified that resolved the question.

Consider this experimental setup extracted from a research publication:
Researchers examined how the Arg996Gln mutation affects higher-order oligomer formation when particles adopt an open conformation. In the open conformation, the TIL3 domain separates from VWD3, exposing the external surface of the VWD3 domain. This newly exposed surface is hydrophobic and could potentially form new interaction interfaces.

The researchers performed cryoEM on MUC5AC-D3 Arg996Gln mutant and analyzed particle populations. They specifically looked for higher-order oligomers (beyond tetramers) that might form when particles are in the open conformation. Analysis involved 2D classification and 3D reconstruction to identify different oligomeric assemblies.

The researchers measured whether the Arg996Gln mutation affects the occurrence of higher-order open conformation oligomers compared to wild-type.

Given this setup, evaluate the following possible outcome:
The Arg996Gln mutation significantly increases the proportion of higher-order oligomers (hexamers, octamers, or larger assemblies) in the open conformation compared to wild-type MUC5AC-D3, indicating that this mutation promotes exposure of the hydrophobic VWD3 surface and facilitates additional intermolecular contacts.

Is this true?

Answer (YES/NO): NO